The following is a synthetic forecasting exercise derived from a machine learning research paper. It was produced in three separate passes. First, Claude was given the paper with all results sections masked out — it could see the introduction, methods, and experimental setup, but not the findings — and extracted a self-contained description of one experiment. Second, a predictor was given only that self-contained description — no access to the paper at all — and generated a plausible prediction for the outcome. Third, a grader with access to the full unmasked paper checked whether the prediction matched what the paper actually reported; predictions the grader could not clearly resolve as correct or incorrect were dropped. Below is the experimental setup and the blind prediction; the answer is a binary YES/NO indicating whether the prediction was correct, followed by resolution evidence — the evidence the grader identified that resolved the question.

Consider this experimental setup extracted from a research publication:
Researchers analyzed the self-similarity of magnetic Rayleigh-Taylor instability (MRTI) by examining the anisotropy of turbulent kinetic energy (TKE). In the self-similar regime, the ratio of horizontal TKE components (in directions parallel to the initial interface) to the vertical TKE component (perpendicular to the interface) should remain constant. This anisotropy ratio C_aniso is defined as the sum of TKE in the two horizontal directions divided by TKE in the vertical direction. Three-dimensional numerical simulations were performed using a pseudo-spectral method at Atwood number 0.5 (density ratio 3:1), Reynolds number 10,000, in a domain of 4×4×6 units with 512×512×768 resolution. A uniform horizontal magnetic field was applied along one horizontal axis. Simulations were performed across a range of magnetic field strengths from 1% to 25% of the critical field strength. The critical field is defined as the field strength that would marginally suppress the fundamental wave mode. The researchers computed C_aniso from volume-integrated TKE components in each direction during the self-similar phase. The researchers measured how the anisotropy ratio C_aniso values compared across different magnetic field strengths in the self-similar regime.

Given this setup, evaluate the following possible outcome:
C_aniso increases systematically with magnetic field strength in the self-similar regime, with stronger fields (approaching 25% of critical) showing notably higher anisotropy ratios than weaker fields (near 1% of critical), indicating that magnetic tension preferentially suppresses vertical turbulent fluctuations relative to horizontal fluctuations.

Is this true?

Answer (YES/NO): NO